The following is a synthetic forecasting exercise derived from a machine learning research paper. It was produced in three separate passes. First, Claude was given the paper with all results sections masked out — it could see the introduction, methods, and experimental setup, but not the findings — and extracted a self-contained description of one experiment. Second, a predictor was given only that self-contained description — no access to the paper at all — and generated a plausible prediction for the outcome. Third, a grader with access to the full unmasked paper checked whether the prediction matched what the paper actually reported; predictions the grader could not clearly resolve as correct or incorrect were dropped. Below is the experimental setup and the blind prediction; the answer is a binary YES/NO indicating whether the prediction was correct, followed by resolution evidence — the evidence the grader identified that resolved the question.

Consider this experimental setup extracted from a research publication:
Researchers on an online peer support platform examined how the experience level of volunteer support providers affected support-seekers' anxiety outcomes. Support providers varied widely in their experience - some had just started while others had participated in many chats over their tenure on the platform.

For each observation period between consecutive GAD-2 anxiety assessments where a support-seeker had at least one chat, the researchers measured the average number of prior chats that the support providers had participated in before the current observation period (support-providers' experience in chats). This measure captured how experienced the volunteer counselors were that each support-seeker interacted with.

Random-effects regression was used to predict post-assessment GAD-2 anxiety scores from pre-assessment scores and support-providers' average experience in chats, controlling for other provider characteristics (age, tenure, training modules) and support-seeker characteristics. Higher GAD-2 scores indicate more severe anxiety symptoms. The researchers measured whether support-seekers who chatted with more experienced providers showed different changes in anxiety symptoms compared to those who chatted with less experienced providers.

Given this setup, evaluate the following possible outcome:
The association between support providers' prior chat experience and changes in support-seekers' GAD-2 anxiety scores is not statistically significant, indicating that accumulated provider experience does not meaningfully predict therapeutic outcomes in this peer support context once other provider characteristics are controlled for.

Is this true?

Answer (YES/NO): YES